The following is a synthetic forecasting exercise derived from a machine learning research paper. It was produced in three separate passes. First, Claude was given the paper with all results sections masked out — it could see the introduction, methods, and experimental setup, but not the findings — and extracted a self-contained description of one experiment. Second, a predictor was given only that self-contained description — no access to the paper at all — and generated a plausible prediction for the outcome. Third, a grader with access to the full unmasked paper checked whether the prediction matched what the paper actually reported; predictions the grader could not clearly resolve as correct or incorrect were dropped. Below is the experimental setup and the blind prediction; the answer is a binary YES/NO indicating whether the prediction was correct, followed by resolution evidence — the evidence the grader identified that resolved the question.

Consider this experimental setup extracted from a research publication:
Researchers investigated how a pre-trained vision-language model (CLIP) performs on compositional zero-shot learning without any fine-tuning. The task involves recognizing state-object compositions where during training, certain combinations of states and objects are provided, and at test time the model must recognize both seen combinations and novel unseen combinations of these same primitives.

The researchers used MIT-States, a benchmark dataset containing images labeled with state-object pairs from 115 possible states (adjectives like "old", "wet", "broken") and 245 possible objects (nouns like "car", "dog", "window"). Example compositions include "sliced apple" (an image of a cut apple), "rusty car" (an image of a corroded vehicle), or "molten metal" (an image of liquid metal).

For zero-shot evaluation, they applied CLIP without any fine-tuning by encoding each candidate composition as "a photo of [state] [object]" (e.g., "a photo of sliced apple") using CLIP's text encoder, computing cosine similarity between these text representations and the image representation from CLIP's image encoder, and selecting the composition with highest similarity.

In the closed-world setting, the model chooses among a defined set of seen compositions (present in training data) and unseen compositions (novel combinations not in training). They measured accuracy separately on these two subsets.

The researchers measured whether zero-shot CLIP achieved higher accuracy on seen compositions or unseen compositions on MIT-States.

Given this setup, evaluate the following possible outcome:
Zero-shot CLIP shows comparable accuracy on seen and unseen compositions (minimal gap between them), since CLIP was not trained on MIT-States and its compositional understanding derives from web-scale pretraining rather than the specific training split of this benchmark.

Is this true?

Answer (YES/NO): NO